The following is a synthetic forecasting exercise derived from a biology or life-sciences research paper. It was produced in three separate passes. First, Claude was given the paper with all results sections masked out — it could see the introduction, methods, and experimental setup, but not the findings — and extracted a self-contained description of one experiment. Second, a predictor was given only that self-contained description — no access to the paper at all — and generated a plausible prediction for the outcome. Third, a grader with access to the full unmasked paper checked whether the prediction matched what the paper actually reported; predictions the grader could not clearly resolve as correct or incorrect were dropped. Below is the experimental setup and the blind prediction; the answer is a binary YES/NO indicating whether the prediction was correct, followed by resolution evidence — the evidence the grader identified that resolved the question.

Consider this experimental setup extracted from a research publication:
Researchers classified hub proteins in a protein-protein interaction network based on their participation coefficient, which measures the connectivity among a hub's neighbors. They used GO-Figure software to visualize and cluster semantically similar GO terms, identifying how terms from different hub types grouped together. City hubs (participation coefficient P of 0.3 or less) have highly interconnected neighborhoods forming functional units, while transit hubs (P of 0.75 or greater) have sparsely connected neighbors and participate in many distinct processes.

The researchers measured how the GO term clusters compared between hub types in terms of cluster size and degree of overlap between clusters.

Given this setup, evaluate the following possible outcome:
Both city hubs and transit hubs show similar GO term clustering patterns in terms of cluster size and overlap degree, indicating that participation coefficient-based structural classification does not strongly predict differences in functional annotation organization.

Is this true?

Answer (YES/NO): NO